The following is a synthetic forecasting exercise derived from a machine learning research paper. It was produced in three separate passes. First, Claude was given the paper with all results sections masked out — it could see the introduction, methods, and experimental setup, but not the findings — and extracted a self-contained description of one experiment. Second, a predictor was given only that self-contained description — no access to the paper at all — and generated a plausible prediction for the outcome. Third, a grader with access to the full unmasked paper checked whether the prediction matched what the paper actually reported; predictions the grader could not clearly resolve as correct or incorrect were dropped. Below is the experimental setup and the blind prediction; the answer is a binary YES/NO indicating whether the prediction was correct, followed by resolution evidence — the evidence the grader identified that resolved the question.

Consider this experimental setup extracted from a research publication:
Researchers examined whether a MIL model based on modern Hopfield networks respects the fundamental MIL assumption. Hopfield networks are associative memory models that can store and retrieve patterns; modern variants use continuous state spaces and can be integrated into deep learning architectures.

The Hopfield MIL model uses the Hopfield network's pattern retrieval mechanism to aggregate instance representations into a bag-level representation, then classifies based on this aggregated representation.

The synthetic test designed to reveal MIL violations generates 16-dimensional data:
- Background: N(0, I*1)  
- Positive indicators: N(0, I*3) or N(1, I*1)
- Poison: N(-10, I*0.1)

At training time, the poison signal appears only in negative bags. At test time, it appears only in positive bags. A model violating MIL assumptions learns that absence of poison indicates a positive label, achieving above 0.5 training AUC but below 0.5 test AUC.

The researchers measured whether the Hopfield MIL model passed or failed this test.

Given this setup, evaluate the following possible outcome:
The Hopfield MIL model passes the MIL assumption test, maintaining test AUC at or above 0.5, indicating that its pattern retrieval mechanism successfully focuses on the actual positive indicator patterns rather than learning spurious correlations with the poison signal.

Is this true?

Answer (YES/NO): NO